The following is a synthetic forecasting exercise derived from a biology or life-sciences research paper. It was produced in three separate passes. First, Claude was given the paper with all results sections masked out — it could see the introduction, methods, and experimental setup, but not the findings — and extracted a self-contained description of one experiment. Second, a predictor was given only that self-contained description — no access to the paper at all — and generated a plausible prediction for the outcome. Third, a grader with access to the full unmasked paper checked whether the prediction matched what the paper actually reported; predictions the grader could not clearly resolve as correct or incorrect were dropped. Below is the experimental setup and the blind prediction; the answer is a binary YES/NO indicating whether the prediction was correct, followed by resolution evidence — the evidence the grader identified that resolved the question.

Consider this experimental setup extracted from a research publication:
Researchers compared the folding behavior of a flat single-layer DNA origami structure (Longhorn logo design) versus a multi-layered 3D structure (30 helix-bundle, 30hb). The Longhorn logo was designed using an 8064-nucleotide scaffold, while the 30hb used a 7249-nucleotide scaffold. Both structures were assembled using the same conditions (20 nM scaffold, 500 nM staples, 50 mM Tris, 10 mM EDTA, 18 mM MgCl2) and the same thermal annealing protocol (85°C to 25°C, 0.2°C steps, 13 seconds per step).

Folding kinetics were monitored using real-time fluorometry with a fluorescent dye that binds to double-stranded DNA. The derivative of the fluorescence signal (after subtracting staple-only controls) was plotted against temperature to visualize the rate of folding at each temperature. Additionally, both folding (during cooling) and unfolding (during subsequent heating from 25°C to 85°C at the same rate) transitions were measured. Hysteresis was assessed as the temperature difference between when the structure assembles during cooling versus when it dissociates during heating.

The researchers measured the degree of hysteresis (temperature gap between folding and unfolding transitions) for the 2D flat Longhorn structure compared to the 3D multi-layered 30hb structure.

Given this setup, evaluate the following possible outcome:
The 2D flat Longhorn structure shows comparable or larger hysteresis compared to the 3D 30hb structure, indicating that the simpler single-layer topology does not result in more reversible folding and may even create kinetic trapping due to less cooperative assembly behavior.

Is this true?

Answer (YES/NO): NO